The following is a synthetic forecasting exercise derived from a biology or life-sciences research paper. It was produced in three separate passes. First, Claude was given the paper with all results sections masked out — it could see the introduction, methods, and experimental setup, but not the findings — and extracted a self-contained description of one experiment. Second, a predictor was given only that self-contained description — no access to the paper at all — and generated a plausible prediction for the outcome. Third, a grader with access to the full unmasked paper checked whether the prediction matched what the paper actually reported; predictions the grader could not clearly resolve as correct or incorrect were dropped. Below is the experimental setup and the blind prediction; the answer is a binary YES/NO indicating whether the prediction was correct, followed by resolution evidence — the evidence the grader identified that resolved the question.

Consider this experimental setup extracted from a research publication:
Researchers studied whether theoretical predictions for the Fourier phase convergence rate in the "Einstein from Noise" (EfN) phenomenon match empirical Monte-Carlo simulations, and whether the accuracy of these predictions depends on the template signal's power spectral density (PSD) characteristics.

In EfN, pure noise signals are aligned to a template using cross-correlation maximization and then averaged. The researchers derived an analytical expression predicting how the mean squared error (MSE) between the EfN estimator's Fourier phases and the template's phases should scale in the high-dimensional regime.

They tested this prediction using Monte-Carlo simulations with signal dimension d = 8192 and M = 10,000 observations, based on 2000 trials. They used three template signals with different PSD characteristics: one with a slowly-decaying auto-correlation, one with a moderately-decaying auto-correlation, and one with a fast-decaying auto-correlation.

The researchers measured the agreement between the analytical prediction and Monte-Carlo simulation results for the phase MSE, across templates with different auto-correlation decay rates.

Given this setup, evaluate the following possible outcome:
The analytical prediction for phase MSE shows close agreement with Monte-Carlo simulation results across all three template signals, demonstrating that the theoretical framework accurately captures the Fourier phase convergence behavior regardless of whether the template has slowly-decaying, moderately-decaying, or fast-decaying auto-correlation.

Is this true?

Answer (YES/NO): NO